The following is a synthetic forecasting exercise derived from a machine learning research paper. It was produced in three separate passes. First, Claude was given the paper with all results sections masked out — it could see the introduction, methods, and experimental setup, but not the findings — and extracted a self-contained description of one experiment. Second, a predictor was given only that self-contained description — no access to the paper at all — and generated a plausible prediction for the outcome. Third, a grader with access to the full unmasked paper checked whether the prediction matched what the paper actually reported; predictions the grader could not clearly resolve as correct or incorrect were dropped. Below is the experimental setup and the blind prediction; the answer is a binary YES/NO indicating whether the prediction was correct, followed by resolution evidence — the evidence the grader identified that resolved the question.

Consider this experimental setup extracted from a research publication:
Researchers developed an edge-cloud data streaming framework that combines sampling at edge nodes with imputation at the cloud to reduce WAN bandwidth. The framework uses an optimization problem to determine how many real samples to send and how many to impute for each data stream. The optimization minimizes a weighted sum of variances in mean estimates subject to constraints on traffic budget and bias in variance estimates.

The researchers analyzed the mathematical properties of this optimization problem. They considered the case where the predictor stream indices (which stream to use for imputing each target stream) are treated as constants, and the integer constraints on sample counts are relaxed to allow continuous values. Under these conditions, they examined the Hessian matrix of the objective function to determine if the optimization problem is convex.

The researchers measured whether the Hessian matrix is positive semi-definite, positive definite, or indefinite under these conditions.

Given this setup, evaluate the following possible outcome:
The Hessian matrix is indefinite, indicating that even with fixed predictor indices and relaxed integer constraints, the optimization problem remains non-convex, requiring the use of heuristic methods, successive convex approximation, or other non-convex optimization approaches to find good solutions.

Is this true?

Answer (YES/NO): NO